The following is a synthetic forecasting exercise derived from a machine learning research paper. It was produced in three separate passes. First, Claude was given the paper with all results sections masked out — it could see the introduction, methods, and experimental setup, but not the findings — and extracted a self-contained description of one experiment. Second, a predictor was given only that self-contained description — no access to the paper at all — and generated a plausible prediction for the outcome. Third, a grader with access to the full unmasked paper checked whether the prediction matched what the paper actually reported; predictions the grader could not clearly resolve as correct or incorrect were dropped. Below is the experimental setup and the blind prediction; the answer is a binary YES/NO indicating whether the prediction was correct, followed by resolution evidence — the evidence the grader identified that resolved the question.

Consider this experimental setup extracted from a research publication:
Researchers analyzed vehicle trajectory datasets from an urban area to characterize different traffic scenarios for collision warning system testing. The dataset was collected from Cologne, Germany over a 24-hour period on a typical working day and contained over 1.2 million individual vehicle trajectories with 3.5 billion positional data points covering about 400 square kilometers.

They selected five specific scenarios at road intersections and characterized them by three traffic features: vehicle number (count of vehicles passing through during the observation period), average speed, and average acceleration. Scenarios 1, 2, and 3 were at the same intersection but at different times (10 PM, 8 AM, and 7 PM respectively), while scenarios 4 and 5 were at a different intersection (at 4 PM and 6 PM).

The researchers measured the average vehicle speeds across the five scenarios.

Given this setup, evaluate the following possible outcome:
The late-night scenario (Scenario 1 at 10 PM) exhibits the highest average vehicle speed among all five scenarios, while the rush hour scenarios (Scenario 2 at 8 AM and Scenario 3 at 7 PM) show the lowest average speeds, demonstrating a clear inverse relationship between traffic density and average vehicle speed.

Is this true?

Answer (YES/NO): NO